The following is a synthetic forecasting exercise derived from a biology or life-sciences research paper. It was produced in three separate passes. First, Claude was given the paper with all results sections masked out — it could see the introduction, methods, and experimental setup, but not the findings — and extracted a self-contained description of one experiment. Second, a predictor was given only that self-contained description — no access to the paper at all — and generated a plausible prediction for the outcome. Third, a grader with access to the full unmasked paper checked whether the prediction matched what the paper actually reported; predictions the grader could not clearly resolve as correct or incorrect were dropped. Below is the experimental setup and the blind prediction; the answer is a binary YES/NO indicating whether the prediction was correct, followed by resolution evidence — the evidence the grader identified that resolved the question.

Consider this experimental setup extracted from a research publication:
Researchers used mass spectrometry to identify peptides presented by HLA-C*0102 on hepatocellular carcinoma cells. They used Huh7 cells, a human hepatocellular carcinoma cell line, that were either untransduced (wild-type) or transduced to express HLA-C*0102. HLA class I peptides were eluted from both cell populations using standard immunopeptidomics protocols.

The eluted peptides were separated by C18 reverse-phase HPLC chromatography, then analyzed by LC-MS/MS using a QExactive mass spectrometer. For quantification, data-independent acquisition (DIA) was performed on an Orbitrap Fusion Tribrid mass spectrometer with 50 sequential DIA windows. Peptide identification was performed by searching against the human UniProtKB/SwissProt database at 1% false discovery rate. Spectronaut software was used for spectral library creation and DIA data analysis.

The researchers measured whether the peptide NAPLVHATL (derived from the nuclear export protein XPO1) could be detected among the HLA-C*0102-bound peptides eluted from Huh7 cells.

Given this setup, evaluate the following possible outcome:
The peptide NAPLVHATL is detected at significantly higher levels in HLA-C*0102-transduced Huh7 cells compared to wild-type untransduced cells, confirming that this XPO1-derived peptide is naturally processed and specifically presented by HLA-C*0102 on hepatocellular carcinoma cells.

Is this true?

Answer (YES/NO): YES